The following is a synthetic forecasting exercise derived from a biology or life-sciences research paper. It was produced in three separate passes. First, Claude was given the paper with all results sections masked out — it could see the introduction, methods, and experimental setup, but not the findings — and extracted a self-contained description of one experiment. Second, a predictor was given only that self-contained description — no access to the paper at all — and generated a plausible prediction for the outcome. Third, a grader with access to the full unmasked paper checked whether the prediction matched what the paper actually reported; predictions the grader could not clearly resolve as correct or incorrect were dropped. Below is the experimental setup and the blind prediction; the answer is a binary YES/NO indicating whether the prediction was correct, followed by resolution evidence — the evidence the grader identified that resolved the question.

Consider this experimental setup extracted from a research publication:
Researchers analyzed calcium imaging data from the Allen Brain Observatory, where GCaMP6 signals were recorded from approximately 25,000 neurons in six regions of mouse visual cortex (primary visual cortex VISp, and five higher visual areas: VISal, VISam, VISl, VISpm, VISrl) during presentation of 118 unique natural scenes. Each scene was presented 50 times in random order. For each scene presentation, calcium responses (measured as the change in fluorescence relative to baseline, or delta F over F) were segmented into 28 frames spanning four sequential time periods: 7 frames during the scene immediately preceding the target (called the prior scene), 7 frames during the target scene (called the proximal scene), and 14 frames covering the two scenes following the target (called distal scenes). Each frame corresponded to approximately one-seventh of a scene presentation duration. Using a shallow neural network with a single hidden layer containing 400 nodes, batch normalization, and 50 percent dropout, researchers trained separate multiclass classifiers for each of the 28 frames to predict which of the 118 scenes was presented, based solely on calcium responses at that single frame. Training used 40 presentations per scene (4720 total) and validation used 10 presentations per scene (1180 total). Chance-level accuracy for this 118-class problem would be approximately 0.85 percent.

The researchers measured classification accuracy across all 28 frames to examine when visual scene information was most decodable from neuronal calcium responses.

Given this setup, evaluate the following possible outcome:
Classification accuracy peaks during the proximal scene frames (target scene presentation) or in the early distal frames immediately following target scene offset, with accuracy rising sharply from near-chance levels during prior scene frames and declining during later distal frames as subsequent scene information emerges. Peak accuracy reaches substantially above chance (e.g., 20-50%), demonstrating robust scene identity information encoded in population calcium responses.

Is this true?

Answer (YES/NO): NO